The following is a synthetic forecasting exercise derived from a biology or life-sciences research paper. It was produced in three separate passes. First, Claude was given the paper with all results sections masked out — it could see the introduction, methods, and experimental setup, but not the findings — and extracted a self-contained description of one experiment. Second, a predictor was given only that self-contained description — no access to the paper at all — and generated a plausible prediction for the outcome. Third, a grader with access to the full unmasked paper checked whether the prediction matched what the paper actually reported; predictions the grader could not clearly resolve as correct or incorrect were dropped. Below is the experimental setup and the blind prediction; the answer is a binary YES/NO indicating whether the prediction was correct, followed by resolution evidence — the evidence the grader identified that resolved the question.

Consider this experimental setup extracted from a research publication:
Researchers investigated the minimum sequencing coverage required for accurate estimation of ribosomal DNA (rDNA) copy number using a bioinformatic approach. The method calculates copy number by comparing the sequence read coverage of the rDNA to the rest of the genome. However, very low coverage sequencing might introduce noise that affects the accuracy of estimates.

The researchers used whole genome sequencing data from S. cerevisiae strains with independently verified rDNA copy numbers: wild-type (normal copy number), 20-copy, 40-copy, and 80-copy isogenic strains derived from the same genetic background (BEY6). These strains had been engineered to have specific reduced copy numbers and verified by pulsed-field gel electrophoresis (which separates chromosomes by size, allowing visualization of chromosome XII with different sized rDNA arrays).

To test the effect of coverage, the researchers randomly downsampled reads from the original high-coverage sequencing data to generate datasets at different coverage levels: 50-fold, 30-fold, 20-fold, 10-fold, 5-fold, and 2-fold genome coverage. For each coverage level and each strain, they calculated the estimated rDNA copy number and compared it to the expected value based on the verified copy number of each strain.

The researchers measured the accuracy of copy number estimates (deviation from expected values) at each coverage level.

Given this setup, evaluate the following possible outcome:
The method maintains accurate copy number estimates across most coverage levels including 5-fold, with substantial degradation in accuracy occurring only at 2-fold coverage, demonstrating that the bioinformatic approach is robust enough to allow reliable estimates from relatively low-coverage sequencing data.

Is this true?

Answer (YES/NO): NO